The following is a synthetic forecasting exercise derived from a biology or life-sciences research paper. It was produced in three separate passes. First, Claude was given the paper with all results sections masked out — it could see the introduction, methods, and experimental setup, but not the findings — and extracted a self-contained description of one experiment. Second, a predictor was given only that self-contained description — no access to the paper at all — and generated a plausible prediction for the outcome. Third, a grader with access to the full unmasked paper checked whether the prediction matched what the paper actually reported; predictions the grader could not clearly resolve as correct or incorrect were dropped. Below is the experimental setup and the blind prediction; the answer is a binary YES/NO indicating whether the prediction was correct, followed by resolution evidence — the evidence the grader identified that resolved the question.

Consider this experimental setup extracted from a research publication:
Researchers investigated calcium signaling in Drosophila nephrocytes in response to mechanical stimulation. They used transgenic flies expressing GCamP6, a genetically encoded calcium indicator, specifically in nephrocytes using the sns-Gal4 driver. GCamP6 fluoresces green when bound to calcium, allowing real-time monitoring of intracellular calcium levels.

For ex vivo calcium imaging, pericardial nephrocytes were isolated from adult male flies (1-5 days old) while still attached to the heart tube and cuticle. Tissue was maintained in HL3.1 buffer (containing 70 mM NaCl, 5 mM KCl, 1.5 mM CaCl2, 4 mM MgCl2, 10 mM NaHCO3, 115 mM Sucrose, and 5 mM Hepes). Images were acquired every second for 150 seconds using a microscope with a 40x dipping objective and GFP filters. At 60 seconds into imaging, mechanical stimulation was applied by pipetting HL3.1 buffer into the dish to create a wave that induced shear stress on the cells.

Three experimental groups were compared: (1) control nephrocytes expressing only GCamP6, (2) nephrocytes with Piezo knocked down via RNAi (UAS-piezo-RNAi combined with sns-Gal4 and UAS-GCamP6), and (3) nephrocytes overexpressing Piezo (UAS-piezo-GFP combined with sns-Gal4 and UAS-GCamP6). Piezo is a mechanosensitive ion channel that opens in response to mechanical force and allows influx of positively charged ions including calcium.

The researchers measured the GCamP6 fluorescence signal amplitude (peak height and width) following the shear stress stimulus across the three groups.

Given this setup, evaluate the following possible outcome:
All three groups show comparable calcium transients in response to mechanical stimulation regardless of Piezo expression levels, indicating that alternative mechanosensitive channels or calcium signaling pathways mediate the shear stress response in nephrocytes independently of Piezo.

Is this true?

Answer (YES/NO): NO